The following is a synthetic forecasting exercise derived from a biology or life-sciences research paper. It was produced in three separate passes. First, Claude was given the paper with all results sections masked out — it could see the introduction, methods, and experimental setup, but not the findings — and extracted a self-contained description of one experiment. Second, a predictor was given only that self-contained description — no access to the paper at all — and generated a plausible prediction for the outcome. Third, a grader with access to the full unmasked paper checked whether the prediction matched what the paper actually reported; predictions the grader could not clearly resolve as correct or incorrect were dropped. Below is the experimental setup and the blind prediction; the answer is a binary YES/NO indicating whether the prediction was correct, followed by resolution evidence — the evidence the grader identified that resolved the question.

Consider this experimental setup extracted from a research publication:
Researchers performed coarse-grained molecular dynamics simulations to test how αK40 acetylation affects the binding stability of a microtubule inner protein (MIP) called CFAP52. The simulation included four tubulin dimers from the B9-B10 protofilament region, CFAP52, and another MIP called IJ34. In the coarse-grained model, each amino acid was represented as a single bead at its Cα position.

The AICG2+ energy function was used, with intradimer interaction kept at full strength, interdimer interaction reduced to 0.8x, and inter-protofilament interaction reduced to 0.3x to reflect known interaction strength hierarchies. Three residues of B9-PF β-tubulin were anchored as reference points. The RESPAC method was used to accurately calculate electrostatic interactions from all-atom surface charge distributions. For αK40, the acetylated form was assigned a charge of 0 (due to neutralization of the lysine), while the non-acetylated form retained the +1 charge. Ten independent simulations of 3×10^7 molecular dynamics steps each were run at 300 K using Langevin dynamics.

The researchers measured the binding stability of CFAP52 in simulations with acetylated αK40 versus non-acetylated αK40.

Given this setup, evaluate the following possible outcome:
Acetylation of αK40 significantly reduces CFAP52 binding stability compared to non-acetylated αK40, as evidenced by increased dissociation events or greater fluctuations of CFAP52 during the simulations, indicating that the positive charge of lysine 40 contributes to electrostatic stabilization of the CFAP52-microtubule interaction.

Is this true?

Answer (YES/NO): NO